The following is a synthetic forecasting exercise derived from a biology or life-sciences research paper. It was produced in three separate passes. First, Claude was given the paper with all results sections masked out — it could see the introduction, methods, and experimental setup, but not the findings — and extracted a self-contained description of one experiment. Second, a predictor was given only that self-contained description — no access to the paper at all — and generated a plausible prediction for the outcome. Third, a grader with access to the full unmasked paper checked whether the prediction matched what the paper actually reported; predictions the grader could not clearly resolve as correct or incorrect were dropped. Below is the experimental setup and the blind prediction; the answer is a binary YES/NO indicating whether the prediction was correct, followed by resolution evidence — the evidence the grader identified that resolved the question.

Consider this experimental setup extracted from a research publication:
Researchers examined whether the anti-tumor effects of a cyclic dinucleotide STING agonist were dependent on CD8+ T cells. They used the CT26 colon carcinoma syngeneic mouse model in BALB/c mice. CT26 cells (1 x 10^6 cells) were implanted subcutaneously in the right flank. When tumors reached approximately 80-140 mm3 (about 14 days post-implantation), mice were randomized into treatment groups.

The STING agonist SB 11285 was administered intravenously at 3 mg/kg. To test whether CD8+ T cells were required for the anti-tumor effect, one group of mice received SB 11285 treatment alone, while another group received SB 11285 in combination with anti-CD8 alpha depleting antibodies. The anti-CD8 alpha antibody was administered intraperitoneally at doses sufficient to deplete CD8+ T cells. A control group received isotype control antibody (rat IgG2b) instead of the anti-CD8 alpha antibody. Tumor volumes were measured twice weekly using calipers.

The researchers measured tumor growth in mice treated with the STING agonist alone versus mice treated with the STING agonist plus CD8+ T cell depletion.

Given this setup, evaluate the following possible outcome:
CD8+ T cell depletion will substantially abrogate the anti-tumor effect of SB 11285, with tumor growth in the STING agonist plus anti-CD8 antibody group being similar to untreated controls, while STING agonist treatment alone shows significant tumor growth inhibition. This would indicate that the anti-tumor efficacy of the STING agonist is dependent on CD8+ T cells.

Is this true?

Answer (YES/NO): NO